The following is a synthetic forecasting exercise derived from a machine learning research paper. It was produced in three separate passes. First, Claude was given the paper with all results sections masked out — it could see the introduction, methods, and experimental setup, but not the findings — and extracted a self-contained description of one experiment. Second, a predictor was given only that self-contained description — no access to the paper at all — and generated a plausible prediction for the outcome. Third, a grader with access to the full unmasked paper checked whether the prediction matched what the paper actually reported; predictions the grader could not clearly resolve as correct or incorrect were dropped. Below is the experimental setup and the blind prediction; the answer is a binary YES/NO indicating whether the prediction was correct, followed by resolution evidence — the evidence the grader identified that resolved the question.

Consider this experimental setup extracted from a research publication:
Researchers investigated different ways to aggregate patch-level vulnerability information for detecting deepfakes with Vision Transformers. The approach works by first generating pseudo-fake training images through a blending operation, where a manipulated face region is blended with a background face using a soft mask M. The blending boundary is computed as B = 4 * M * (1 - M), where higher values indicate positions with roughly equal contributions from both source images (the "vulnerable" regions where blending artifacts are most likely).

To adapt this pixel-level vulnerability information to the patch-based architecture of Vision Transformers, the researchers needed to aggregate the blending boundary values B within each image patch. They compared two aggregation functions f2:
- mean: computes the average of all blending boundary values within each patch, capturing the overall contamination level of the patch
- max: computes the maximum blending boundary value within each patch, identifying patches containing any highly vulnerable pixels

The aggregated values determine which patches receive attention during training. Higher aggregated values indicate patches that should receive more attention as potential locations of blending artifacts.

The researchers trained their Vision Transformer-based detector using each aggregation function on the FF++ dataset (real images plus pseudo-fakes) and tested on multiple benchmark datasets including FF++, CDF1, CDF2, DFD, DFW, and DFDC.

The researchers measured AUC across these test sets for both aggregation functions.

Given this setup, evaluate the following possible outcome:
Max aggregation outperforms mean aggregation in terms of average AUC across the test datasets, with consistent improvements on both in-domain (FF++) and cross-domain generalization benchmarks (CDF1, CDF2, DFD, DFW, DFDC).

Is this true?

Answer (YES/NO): YES